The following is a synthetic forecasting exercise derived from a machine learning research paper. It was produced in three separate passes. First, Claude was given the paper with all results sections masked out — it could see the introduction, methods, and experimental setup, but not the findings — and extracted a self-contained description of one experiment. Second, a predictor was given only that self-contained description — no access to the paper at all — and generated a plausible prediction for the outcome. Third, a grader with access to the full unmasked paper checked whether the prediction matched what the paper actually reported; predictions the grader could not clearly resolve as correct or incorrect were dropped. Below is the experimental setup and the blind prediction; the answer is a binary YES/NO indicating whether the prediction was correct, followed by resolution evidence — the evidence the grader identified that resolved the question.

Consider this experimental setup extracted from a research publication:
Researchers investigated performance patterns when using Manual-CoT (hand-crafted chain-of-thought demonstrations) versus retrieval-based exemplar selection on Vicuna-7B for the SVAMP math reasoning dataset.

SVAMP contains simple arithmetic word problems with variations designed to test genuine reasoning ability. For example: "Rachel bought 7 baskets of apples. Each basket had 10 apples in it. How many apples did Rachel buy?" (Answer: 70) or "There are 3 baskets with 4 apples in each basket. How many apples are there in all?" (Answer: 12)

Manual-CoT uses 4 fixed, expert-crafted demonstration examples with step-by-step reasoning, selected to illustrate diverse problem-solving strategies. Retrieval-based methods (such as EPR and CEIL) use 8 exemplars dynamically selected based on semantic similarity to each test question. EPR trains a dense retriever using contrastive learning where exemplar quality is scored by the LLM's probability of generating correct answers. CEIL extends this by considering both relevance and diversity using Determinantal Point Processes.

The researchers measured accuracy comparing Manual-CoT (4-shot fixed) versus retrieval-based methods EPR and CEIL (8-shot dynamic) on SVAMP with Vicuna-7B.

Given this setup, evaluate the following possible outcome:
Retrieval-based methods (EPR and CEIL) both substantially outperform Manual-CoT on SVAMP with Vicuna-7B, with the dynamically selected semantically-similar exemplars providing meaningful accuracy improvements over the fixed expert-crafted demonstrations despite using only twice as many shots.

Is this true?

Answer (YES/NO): NO